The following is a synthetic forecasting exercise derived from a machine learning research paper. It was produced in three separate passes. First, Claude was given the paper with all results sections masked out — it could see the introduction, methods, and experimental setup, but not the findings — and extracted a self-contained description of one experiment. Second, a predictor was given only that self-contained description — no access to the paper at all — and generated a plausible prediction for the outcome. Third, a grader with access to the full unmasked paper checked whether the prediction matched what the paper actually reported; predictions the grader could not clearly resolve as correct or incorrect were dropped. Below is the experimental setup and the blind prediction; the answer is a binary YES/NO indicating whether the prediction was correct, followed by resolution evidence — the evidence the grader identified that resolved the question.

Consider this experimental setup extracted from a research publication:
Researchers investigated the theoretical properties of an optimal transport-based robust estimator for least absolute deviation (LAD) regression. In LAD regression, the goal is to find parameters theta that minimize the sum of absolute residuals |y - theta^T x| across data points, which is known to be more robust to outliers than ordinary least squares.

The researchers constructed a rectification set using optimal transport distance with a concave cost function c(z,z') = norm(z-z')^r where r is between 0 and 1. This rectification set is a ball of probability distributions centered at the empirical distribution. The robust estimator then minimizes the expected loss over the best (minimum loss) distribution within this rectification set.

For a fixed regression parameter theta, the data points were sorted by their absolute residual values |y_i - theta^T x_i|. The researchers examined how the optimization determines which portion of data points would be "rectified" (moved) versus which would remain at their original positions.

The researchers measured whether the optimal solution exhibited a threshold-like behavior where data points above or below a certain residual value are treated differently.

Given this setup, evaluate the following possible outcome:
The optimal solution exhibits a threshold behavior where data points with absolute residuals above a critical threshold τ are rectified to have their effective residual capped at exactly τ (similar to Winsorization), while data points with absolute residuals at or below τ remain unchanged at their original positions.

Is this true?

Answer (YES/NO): NO